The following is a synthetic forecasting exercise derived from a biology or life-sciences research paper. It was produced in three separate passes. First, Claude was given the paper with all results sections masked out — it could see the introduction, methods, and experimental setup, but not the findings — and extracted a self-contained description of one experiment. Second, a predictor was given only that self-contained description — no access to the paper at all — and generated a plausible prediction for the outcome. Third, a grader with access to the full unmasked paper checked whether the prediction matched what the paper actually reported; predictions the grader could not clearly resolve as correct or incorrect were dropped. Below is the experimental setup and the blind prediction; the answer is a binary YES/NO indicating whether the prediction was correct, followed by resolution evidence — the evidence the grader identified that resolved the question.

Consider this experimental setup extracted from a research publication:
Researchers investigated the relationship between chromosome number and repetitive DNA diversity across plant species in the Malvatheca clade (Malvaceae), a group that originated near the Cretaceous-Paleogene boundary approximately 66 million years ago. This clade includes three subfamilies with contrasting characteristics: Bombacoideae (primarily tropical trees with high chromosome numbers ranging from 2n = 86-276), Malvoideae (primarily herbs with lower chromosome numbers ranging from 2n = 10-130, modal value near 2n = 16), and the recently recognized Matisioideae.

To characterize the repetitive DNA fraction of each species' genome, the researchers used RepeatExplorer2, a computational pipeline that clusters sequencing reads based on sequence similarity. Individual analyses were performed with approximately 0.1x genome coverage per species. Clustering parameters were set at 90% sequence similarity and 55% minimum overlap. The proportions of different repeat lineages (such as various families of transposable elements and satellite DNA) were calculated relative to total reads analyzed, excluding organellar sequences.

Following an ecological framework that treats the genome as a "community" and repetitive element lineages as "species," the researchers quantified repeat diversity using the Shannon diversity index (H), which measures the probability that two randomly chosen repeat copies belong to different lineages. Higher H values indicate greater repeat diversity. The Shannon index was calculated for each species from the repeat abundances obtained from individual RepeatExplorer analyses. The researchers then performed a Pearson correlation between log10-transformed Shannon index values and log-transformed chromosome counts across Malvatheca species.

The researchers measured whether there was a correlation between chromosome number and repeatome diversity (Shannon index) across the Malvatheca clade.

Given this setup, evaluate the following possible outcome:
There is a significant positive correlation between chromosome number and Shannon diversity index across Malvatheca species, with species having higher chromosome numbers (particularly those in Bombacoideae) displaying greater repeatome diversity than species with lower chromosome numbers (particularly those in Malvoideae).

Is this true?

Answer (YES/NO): NO